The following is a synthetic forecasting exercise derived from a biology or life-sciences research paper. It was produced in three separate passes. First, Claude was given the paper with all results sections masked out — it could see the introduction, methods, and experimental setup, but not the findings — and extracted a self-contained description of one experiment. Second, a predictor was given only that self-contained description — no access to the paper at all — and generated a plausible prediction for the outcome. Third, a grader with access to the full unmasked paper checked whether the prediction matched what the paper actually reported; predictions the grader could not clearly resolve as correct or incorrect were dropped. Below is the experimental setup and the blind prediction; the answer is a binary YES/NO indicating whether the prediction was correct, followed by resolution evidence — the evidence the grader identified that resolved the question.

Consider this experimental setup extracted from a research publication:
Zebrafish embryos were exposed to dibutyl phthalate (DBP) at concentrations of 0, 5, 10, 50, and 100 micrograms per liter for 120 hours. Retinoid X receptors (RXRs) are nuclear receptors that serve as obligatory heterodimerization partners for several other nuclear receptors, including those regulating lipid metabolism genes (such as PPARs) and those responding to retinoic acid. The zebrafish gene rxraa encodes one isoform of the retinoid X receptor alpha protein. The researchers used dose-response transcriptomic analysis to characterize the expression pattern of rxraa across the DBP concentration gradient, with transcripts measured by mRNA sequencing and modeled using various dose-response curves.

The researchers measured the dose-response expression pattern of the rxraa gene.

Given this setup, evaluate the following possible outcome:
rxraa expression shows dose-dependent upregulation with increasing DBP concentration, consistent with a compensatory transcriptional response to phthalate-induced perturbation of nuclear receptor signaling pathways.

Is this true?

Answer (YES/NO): NO